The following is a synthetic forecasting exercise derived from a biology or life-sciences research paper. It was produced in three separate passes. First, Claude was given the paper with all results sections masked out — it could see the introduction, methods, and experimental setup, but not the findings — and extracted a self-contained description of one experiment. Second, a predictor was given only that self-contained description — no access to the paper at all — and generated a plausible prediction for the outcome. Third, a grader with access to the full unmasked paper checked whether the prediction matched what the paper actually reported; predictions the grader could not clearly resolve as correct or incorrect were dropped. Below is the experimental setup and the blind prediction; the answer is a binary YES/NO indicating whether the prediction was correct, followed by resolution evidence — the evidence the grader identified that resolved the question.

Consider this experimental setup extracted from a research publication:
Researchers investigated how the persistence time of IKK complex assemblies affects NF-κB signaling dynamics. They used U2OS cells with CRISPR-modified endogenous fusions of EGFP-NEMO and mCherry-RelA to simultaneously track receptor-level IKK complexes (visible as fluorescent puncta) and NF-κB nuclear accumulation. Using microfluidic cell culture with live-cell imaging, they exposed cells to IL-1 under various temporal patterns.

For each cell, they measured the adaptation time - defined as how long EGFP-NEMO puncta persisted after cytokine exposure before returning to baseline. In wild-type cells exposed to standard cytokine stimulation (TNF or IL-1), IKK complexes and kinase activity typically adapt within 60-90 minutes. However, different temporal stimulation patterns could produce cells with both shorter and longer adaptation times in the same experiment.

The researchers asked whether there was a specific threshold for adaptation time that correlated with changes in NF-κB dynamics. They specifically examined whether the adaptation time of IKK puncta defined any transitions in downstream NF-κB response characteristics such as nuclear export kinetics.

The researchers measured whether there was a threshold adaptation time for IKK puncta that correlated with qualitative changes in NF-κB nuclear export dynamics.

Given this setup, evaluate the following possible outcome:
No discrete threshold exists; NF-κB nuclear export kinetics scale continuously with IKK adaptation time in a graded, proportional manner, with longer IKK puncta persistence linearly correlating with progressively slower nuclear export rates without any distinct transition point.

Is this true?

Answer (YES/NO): NO